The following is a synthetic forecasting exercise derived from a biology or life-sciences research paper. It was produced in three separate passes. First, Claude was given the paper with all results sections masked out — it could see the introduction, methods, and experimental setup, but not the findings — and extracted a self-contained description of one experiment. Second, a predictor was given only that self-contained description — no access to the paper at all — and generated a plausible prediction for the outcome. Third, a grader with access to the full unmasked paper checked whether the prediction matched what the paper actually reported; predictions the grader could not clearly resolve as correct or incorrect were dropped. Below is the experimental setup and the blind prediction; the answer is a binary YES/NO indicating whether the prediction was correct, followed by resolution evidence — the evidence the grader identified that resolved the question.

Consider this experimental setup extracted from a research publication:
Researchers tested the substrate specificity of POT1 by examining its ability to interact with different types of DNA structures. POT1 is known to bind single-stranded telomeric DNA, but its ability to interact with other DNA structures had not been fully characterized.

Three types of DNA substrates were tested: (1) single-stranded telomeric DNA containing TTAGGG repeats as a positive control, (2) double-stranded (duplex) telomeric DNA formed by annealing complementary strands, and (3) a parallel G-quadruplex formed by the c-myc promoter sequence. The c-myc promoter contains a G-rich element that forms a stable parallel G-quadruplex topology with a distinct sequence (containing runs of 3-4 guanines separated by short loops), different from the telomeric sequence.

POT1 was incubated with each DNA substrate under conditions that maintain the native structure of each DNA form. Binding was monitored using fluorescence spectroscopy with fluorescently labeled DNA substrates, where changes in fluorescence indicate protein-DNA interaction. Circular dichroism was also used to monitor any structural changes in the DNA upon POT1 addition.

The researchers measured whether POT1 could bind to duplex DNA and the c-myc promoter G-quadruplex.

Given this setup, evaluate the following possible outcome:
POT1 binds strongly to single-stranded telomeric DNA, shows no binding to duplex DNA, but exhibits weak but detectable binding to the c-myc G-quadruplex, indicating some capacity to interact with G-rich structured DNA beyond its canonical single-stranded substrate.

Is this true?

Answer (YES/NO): NO